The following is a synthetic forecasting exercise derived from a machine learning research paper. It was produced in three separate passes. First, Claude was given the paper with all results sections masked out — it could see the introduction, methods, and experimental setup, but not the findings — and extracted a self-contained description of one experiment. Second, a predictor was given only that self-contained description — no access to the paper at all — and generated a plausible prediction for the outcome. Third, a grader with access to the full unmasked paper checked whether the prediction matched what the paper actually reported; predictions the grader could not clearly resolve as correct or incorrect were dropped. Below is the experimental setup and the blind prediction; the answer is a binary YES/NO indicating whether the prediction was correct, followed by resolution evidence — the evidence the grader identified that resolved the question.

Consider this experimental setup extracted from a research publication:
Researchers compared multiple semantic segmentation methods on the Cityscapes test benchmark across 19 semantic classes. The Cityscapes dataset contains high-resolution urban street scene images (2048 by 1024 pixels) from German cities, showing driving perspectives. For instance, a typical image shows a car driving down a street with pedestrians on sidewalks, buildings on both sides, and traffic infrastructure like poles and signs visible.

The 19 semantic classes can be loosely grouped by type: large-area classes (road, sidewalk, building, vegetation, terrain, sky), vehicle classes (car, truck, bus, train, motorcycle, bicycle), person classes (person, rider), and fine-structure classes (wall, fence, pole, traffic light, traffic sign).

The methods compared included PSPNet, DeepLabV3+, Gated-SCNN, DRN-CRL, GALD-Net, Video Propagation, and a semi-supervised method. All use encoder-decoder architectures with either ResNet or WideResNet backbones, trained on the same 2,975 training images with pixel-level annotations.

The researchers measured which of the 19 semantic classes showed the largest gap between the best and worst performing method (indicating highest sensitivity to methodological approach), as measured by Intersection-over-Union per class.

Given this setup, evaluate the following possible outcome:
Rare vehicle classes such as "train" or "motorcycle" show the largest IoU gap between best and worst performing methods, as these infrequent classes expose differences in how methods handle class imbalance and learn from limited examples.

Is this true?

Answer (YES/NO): NO